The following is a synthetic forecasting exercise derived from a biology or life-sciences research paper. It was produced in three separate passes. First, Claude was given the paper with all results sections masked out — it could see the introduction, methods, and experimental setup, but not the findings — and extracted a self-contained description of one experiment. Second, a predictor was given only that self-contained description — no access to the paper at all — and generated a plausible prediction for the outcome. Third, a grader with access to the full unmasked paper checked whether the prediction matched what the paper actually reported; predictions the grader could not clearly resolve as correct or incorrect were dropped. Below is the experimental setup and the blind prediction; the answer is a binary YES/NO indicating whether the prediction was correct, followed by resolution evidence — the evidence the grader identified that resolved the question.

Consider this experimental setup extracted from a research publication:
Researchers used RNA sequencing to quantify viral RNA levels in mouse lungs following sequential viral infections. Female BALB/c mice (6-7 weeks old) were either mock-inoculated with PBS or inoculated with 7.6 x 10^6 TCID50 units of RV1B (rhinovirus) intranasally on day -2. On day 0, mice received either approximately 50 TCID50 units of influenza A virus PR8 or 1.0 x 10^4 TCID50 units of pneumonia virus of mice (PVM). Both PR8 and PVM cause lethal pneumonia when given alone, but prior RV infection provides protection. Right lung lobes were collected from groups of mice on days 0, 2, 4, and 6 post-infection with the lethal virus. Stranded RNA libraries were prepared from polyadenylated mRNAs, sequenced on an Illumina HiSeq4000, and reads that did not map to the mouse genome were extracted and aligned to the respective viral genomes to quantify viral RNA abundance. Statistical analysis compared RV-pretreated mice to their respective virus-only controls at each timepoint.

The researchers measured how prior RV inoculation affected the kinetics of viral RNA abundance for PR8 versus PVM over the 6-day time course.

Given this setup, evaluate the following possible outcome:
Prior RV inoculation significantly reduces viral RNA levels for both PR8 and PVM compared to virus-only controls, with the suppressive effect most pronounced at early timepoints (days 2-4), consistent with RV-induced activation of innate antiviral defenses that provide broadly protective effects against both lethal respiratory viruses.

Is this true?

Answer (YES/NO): NO